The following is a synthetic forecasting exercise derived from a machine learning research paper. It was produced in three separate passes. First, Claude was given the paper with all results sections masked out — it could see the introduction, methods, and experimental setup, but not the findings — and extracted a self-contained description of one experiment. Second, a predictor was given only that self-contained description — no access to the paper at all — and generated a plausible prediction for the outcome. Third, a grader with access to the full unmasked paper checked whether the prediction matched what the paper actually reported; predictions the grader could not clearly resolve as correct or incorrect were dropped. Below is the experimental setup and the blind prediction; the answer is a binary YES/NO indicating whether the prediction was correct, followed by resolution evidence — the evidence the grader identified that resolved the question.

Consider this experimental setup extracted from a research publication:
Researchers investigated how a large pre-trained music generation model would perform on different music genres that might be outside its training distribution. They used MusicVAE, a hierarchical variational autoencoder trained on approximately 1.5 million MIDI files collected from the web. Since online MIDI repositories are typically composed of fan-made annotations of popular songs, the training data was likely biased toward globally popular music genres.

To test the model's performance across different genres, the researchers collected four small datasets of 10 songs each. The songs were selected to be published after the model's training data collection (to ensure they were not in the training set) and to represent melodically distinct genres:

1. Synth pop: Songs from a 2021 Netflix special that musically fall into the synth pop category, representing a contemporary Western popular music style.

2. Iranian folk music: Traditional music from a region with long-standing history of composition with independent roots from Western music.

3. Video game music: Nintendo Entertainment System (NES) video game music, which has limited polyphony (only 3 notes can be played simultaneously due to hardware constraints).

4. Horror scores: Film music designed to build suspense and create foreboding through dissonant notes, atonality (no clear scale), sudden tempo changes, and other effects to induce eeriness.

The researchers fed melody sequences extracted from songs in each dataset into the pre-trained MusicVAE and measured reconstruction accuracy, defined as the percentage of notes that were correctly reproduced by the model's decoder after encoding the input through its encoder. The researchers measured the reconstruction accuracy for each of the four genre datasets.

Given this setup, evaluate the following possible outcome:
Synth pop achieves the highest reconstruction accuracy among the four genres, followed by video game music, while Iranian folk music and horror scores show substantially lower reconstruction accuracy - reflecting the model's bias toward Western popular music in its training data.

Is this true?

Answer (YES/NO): NO